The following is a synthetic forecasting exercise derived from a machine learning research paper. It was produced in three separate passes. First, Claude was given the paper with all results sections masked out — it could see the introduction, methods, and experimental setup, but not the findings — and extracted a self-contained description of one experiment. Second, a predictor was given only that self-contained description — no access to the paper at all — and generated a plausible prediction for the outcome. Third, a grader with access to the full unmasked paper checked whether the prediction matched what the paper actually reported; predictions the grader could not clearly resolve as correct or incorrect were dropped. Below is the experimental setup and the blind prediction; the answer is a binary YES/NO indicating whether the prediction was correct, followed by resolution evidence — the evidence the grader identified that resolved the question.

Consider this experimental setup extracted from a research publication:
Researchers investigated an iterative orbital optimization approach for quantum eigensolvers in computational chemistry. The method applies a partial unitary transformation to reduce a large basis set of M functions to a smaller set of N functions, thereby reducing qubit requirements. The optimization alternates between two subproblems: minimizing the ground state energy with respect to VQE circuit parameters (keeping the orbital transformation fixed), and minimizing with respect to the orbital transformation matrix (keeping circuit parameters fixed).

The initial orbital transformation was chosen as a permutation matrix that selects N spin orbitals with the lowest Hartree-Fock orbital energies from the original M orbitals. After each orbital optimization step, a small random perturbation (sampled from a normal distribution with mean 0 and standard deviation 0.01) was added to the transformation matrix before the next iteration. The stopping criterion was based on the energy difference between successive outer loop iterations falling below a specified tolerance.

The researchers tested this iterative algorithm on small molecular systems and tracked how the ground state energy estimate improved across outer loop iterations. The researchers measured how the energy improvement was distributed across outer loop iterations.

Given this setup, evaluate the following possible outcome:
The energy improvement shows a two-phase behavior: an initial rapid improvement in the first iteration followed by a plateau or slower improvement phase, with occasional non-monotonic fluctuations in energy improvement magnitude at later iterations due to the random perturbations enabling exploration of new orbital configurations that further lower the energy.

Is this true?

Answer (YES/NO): NO